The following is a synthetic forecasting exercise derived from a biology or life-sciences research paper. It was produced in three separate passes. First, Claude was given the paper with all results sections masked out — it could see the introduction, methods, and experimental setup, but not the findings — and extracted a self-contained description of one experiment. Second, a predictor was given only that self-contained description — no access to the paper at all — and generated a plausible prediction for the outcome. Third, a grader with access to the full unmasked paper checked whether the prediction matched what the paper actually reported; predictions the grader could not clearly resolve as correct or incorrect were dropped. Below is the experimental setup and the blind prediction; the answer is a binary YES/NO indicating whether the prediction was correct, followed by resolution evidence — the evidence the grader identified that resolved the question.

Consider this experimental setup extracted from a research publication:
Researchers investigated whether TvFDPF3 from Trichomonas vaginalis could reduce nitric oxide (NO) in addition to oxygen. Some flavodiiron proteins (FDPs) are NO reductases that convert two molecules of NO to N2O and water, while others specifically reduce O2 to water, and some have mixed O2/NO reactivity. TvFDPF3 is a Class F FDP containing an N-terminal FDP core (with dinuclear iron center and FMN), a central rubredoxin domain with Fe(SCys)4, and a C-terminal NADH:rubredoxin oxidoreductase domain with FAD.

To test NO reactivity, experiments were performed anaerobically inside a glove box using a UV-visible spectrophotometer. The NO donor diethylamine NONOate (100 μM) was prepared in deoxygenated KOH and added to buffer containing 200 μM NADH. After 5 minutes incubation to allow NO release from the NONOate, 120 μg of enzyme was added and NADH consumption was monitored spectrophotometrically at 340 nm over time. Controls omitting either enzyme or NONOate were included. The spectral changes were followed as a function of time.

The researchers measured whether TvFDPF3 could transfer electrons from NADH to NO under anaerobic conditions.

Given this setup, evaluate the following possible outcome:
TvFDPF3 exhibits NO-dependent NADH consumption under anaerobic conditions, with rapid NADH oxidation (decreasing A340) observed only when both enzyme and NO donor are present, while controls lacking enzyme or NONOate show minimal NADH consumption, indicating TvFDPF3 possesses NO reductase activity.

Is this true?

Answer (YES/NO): NO